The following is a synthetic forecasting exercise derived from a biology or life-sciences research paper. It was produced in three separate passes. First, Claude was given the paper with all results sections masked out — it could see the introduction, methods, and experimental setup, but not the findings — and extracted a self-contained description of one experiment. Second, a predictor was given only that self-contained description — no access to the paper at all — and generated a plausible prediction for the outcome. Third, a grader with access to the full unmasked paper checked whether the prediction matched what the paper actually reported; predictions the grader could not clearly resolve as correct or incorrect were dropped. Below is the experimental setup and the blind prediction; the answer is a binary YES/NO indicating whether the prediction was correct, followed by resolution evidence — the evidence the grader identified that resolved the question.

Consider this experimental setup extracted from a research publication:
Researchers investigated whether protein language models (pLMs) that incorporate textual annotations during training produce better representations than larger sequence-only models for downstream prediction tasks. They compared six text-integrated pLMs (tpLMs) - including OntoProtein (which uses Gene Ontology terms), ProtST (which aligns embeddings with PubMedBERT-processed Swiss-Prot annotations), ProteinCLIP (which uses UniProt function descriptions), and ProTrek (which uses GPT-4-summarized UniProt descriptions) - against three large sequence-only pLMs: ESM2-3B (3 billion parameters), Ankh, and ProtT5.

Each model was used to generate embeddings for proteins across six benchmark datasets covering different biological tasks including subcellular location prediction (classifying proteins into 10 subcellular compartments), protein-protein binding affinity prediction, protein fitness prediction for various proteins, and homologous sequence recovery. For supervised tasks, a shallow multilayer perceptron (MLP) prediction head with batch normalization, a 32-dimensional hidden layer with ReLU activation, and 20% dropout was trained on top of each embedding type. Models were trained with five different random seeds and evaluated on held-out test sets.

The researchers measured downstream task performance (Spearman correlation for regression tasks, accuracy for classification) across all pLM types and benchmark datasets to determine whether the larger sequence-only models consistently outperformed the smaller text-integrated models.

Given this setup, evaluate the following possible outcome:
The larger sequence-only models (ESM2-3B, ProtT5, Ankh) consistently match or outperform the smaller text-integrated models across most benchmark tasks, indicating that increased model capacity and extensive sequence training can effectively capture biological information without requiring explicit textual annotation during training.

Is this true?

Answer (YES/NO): NO